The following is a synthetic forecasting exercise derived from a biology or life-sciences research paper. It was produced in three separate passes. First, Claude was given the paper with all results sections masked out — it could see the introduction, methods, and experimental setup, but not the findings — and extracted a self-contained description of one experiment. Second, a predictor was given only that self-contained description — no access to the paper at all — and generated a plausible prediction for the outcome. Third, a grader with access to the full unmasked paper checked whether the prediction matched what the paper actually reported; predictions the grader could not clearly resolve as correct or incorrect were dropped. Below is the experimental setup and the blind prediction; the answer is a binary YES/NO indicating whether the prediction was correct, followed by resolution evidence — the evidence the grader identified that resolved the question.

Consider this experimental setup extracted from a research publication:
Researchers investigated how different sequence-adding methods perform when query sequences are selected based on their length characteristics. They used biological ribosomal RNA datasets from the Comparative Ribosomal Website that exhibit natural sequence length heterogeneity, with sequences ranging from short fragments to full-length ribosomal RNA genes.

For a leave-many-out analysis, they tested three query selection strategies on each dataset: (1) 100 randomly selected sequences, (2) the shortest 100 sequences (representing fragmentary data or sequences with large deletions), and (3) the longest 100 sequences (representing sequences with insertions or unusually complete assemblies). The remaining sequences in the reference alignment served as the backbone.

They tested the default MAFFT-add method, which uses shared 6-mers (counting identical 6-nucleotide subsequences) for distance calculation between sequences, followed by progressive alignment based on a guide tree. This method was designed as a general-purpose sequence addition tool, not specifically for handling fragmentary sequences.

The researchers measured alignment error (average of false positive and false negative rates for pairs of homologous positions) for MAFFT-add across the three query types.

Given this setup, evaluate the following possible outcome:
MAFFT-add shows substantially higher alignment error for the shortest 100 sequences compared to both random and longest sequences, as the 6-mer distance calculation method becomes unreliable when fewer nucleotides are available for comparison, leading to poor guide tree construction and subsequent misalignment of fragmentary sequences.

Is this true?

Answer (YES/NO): YES